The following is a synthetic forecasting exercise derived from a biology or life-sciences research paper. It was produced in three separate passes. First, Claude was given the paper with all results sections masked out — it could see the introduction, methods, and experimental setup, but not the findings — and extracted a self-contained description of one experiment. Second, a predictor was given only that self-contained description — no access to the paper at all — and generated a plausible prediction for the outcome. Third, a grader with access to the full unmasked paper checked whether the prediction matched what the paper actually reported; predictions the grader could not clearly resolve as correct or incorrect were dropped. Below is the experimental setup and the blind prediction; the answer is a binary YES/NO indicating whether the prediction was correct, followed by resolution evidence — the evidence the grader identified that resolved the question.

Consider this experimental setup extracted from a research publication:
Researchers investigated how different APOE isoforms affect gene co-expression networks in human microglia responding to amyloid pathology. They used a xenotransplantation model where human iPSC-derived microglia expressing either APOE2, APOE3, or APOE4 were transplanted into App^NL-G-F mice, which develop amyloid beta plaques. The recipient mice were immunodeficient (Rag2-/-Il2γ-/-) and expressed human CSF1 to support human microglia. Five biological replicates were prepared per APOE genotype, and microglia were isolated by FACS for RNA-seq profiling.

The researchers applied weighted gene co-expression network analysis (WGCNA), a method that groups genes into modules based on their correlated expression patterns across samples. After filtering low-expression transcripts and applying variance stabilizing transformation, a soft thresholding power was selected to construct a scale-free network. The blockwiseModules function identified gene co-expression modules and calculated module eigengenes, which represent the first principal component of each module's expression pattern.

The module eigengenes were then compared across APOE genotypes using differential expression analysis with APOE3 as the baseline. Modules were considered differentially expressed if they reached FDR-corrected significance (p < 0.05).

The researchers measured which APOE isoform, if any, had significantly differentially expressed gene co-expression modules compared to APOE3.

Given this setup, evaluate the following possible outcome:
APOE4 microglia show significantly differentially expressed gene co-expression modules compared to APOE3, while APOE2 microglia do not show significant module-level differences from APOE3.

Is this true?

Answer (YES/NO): NO